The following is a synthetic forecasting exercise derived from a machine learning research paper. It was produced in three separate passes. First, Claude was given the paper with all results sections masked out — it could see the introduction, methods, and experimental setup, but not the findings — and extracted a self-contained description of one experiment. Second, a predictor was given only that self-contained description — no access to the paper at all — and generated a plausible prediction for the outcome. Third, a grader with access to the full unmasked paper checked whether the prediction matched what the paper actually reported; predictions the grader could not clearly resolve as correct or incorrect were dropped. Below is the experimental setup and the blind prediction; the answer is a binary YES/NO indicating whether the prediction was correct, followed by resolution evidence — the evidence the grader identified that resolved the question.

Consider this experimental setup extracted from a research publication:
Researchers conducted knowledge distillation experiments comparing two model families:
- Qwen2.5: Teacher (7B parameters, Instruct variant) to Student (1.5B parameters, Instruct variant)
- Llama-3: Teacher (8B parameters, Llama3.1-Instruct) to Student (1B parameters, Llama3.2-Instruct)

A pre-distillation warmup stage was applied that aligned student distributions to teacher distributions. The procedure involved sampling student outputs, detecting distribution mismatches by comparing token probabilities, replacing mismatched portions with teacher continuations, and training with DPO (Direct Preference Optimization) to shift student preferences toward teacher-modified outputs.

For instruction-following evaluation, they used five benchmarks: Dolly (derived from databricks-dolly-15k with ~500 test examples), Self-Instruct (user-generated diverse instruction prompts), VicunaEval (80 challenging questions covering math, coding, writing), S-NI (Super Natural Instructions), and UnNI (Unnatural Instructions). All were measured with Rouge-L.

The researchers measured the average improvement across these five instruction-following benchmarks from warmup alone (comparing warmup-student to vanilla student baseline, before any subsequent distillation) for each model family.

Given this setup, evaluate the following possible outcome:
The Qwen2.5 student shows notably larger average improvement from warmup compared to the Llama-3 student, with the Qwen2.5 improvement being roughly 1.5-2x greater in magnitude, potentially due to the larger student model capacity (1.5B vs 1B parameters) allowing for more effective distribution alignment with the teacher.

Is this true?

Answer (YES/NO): NO